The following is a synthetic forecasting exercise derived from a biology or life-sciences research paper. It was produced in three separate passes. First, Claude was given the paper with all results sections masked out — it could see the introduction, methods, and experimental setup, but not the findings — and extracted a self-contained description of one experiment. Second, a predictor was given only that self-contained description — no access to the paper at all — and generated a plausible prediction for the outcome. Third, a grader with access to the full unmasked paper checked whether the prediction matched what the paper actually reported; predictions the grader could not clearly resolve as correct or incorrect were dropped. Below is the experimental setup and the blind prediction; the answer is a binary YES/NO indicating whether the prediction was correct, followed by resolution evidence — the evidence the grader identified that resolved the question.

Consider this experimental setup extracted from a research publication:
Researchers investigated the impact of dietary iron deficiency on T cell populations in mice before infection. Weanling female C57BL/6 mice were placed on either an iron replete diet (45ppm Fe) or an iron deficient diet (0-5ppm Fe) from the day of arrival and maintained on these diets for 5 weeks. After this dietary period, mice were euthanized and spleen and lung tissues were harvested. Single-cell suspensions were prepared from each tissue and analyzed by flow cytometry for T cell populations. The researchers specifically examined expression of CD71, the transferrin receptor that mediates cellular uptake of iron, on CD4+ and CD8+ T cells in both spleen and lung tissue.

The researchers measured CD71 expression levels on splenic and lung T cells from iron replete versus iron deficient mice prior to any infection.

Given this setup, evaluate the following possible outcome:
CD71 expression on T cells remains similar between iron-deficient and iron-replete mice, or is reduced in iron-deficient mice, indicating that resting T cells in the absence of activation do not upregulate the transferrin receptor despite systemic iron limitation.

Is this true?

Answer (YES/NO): NO